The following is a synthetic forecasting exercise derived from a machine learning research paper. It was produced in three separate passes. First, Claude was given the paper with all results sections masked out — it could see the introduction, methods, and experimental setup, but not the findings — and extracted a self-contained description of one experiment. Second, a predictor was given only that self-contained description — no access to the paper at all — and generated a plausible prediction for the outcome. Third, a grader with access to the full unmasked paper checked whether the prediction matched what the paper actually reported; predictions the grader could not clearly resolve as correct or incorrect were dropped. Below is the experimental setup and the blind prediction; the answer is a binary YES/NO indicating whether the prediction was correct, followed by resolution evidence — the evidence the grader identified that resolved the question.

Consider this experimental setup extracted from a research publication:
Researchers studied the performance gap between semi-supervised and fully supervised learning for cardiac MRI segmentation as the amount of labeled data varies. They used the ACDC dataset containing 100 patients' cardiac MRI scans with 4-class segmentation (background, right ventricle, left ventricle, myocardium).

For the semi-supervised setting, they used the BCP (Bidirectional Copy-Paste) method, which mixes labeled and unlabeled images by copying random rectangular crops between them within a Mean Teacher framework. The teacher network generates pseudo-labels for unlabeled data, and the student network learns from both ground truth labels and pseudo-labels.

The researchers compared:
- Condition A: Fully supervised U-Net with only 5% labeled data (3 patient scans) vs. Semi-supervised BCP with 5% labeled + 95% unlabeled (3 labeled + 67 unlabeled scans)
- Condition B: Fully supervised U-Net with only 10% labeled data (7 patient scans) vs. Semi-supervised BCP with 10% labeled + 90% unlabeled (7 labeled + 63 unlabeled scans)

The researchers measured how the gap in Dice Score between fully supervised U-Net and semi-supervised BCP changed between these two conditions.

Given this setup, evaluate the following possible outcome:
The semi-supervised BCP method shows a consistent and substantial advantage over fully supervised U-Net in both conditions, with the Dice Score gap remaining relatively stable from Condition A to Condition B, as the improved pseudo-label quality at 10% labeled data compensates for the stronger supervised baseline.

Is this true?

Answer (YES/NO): NO